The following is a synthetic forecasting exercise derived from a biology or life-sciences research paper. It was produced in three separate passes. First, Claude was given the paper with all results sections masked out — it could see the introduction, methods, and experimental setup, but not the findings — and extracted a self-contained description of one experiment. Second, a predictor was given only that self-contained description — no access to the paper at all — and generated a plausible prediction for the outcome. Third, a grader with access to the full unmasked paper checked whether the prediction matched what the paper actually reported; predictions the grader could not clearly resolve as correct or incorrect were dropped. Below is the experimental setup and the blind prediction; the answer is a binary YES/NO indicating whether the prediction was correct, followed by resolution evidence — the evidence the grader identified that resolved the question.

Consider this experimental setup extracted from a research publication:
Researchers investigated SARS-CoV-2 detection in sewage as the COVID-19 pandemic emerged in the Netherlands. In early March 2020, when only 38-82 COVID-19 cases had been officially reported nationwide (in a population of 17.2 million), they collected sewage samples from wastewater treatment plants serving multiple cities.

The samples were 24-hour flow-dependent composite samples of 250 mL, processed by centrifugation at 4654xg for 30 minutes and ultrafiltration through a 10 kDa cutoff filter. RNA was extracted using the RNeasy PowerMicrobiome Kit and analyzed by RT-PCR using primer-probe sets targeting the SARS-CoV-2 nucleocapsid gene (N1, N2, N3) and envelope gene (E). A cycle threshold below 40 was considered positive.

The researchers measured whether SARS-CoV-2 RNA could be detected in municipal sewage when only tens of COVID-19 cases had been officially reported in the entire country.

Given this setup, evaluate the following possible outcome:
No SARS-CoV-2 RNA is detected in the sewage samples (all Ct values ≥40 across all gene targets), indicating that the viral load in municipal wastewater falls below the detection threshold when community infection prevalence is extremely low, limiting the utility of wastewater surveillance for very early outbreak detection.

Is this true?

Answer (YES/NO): NO